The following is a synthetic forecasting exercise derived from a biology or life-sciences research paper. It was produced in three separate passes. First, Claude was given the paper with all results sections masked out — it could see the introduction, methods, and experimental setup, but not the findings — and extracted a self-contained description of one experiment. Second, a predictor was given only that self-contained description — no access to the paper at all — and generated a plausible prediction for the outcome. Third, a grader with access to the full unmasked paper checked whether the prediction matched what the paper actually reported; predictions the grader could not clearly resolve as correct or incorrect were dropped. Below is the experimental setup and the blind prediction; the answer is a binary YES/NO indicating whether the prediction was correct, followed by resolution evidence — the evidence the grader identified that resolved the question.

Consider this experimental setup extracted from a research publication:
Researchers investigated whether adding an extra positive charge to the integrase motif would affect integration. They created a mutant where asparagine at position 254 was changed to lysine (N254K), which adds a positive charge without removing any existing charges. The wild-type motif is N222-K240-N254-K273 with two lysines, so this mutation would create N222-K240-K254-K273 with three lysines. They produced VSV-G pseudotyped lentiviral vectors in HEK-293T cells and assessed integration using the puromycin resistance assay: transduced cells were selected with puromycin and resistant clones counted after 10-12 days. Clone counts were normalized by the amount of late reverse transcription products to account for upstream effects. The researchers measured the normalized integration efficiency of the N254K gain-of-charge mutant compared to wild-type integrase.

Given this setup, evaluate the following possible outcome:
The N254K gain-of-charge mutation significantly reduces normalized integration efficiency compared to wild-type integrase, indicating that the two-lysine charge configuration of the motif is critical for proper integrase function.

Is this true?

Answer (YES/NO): NO